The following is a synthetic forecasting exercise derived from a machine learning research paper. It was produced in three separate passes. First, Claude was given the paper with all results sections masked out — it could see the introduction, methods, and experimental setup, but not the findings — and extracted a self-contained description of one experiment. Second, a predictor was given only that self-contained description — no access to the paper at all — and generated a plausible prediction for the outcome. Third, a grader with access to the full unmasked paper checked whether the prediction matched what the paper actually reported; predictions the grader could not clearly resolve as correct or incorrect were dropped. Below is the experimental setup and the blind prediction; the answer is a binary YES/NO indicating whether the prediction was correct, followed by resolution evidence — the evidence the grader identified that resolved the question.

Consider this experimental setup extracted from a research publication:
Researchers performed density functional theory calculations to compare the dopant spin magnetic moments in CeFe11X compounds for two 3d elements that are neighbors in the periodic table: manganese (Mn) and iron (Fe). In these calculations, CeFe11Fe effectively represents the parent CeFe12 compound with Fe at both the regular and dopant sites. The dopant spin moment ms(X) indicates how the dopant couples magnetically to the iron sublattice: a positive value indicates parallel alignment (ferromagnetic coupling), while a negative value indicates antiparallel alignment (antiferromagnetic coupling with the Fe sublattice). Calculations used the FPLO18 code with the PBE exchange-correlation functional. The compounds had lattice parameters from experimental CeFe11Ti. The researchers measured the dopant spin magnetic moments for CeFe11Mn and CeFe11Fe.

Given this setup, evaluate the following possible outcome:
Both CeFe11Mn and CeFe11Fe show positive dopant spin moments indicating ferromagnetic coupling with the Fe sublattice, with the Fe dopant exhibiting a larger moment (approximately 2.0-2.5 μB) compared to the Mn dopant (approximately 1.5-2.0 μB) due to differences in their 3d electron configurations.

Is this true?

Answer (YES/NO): NO